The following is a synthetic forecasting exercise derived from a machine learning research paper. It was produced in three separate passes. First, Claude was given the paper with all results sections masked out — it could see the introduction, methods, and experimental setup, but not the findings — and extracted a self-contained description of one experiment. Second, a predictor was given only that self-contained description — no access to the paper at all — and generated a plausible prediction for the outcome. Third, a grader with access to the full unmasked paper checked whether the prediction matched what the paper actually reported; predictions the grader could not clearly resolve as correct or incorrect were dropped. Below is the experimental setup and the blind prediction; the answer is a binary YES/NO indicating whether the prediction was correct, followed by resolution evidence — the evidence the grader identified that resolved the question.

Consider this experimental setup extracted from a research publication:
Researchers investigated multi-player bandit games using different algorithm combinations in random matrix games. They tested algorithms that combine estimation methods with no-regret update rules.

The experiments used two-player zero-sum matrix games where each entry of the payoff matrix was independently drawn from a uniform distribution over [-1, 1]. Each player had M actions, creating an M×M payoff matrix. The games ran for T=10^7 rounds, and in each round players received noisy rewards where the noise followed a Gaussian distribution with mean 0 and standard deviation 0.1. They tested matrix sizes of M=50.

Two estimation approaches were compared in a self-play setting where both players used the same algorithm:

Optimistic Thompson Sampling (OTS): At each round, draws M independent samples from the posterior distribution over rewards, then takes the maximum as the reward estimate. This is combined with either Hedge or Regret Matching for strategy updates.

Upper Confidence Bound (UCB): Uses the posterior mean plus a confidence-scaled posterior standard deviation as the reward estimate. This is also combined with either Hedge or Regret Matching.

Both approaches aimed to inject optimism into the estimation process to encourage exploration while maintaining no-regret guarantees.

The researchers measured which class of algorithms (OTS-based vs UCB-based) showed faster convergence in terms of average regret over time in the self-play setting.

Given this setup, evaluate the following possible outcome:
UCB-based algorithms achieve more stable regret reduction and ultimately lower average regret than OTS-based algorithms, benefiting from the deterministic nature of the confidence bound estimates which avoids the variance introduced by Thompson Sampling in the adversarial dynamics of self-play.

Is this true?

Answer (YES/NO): NO